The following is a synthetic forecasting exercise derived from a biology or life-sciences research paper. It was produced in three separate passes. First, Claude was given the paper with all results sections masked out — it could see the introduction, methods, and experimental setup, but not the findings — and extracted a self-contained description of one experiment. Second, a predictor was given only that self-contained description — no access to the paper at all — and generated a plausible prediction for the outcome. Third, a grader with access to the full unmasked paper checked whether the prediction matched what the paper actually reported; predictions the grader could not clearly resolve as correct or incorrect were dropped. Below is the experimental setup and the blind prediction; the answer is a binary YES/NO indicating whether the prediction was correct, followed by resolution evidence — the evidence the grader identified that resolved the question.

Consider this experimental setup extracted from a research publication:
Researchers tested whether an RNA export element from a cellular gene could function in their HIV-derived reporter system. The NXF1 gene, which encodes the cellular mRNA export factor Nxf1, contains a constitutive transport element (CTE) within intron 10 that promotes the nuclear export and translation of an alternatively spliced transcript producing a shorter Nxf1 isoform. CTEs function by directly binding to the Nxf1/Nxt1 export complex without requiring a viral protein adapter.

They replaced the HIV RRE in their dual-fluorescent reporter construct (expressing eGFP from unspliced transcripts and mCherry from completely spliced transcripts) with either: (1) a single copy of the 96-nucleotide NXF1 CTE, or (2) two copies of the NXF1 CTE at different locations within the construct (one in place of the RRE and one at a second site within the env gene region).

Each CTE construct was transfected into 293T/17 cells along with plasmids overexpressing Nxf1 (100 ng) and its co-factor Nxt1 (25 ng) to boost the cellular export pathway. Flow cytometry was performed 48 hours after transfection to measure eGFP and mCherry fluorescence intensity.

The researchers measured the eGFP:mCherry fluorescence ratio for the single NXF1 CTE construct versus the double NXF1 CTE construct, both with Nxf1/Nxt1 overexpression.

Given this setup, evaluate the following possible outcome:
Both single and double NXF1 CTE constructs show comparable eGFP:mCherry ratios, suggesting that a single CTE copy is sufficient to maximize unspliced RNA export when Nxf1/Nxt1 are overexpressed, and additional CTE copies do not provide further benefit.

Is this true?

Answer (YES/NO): NO